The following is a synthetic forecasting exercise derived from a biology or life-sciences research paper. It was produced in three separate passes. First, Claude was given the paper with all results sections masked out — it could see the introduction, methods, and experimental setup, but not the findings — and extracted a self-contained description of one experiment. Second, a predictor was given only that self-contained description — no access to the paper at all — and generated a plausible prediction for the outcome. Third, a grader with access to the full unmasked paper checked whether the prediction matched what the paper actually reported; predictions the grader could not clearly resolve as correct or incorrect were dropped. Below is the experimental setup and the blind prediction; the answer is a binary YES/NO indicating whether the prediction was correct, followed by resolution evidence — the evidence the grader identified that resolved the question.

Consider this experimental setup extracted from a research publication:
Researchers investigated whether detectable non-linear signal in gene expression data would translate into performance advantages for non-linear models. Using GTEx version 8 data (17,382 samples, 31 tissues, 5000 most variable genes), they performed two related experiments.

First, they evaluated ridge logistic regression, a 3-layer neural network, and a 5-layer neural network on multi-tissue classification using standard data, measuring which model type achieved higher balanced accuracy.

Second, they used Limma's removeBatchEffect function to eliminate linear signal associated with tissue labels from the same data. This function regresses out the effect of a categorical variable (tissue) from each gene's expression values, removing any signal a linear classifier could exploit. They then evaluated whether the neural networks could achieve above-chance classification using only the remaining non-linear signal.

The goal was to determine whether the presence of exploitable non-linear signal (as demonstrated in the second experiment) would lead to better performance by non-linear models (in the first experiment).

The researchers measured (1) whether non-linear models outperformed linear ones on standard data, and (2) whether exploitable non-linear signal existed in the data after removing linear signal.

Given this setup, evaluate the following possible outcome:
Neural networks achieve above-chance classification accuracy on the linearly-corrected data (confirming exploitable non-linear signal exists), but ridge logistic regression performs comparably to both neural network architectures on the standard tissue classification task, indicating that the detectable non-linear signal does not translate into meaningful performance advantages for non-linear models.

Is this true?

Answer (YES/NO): YES